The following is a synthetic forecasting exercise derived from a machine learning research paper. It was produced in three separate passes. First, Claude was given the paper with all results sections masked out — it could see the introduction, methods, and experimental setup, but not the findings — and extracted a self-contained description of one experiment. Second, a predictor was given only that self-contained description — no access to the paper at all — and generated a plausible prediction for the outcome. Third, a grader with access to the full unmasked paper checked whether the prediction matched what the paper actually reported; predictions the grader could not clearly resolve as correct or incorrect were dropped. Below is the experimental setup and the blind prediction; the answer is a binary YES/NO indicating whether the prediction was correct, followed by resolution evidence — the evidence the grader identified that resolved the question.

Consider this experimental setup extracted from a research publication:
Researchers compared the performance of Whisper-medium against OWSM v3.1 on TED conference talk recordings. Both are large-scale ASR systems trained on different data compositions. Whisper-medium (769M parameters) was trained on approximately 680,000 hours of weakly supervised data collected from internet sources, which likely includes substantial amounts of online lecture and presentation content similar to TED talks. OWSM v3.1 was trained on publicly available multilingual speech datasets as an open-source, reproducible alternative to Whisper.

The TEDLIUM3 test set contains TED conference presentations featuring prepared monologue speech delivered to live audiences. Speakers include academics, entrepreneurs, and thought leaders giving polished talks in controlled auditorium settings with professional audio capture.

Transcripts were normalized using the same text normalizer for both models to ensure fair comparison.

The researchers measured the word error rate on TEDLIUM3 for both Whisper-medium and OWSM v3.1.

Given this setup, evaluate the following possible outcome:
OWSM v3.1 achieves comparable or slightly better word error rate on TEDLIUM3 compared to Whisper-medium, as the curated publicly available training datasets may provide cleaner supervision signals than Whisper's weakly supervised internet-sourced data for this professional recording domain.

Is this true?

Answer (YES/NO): NO